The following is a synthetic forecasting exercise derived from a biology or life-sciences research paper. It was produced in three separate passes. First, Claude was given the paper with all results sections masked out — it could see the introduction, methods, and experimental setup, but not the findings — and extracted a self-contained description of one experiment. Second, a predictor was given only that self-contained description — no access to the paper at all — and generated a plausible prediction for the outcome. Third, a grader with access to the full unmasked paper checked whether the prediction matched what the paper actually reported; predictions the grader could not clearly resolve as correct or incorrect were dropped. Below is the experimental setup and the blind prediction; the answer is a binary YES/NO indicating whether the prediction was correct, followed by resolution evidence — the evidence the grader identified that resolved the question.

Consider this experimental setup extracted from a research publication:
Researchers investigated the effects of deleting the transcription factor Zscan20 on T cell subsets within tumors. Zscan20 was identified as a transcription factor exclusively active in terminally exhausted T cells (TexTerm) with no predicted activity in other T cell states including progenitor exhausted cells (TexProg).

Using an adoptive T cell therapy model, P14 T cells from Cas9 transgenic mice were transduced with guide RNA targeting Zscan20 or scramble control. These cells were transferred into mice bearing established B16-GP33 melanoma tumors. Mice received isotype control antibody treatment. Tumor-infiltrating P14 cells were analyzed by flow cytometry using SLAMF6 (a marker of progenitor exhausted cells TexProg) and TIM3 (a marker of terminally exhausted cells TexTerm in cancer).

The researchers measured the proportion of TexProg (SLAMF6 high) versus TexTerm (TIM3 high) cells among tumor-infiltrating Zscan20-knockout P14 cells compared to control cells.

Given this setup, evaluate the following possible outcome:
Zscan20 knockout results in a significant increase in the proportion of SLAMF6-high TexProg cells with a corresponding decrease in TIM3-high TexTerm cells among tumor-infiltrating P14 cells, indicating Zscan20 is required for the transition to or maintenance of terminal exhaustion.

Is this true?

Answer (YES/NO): YES